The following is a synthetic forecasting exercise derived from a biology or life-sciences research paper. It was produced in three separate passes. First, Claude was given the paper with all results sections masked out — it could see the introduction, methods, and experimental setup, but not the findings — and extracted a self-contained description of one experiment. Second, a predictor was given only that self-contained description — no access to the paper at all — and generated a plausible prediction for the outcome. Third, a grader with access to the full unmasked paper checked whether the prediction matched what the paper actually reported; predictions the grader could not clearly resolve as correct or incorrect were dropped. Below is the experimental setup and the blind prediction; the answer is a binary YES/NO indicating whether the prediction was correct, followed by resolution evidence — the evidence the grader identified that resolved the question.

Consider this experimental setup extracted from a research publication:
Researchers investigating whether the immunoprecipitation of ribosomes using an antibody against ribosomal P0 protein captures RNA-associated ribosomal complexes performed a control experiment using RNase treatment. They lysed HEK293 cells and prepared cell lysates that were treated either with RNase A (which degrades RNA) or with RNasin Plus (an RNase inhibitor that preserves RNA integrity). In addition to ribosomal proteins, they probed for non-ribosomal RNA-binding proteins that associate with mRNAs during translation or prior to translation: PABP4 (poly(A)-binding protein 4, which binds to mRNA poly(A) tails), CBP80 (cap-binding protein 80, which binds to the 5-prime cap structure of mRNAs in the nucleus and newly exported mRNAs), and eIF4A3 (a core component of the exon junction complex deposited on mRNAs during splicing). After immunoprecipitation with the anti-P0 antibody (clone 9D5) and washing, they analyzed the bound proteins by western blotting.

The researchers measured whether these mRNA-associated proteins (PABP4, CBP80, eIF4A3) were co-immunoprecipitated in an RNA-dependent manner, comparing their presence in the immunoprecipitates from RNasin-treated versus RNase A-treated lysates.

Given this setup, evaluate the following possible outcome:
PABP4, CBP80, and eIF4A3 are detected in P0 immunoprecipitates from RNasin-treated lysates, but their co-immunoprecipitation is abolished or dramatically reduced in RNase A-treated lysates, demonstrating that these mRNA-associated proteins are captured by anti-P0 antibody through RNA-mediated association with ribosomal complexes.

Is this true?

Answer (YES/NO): YES